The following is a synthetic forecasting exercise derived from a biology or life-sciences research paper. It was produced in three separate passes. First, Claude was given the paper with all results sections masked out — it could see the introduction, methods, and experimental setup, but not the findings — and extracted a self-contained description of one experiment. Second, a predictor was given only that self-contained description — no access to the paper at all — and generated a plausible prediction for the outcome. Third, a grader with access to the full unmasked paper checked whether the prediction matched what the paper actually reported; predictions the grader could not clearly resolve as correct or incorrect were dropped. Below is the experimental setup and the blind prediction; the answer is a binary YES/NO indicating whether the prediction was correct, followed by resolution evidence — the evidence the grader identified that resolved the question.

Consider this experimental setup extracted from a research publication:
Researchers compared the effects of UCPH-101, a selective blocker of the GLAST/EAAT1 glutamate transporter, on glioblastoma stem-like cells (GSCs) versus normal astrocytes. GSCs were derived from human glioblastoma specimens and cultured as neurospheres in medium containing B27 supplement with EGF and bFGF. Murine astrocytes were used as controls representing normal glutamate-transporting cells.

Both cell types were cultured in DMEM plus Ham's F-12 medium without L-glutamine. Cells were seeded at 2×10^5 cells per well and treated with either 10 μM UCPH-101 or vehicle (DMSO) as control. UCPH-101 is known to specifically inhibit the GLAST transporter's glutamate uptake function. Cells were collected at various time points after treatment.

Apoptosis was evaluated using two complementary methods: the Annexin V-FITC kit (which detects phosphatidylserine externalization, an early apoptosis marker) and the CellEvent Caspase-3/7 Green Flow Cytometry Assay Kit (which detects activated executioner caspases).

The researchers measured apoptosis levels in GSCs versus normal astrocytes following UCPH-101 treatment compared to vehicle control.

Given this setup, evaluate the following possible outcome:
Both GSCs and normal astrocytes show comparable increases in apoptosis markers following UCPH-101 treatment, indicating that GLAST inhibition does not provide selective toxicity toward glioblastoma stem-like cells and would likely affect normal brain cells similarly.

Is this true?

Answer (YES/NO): NO